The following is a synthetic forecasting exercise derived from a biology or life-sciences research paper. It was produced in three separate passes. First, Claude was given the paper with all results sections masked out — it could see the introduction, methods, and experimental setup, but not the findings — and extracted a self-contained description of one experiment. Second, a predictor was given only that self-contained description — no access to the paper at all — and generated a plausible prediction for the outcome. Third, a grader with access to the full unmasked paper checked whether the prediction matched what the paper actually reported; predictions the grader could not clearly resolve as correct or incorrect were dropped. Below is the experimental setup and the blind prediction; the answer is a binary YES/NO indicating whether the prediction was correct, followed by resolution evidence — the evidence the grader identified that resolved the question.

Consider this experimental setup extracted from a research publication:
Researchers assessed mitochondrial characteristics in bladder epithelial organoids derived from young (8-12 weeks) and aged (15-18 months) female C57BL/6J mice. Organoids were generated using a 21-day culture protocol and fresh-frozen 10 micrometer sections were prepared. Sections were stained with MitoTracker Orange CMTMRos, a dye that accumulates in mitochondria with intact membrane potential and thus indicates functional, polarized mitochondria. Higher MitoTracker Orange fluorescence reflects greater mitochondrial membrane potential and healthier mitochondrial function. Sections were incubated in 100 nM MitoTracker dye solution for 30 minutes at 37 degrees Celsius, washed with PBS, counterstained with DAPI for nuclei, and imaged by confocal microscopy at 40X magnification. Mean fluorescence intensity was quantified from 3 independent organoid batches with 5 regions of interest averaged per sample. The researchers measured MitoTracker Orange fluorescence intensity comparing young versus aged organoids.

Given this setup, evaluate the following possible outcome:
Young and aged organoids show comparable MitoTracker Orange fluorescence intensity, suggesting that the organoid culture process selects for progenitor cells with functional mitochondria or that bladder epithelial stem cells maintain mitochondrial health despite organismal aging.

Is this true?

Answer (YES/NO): NO